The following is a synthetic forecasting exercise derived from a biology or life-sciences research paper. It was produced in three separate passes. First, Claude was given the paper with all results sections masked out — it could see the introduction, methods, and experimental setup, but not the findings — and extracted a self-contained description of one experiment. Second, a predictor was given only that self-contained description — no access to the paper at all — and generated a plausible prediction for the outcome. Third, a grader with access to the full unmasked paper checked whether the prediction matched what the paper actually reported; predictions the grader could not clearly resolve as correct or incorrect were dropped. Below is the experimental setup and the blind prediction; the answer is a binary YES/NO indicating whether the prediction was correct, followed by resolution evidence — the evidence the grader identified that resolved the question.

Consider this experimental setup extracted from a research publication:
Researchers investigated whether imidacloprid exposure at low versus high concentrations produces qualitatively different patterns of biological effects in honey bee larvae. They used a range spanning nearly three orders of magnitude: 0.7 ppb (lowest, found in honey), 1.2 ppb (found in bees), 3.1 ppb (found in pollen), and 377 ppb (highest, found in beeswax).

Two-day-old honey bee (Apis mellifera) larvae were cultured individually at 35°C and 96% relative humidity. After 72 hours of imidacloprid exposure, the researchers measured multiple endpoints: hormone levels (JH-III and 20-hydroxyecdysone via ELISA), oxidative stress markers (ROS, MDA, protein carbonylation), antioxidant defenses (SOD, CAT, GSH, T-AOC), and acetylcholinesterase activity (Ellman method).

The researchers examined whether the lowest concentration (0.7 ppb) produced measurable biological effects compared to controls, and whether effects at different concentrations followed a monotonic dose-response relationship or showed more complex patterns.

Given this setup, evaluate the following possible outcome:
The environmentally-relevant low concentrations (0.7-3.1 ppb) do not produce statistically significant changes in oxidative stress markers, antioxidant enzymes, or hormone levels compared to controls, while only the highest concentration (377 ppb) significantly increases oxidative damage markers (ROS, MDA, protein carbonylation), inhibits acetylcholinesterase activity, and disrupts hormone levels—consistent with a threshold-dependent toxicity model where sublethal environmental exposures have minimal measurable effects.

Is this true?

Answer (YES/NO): NO